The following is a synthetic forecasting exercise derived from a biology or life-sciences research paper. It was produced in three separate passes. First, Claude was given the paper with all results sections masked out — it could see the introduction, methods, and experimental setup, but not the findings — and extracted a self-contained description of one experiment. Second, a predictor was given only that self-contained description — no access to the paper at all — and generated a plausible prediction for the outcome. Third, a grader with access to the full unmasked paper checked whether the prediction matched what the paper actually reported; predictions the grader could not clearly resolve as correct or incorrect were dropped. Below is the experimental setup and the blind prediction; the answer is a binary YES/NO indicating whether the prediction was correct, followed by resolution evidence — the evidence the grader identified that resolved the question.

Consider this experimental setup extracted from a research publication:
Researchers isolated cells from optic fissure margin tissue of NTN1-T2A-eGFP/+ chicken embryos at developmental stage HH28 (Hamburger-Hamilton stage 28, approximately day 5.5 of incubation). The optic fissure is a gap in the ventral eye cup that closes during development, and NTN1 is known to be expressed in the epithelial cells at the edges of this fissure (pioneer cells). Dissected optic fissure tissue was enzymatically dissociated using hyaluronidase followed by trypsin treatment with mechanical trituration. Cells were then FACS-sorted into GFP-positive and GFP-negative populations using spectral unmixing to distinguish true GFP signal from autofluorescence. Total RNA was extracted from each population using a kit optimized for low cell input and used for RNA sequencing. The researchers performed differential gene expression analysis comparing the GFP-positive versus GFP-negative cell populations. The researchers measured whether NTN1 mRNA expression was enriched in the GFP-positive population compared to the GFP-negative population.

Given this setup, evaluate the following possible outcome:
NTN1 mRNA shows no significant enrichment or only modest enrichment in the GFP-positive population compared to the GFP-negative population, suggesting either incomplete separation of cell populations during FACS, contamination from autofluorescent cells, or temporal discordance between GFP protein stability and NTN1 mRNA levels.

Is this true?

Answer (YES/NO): NO